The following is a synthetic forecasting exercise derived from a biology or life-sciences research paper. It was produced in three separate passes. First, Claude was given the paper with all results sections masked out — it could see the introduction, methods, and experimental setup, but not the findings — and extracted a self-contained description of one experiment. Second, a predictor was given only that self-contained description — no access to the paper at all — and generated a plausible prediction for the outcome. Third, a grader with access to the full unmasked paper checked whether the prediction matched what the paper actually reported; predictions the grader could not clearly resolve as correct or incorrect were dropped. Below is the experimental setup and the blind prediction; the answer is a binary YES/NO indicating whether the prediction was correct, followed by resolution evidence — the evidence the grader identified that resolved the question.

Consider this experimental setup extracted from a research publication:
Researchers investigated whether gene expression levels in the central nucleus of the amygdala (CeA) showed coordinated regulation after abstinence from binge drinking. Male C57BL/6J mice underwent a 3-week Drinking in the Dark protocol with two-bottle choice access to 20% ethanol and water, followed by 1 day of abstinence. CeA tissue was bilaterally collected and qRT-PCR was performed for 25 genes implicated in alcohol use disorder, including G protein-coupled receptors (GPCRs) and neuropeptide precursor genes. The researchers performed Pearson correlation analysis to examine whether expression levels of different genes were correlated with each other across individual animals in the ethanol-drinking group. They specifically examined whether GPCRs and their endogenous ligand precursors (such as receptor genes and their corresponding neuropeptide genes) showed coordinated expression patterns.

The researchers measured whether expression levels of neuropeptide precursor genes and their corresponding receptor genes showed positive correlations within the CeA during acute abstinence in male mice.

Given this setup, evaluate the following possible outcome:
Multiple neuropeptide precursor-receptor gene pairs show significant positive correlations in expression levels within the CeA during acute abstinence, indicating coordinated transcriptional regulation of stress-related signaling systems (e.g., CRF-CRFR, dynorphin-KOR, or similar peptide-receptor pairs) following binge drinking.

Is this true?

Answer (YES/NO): NO